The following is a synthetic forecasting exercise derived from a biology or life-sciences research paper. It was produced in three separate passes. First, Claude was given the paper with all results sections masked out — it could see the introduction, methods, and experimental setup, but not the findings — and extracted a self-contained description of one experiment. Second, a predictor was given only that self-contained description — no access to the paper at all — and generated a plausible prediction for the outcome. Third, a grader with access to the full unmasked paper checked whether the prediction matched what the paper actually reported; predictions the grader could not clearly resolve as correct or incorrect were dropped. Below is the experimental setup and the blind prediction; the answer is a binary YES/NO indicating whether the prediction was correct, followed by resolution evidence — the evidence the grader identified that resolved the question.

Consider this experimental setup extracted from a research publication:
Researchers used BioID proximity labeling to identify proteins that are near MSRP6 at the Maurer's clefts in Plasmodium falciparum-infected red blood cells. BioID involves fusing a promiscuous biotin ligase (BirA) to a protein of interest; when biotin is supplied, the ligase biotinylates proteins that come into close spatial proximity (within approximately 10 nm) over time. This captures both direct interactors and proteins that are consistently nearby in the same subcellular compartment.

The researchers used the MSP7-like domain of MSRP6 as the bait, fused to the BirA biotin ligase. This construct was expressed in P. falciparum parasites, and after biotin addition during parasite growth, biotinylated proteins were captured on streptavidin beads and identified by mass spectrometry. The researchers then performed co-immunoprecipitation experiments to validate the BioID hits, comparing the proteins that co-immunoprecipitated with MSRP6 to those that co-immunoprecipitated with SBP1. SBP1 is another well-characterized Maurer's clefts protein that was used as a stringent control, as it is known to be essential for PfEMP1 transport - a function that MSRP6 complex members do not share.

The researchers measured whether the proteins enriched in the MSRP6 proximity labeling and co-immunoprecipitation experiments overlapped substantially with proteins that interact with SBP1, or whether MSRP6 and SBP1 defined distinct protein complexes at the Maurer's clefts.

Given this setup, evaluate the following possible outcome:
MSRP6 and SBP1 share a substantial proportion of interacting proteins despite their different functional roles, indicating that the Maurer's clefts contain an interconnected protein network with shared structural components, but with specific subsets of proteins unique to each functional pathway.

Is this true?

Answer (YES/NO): NO